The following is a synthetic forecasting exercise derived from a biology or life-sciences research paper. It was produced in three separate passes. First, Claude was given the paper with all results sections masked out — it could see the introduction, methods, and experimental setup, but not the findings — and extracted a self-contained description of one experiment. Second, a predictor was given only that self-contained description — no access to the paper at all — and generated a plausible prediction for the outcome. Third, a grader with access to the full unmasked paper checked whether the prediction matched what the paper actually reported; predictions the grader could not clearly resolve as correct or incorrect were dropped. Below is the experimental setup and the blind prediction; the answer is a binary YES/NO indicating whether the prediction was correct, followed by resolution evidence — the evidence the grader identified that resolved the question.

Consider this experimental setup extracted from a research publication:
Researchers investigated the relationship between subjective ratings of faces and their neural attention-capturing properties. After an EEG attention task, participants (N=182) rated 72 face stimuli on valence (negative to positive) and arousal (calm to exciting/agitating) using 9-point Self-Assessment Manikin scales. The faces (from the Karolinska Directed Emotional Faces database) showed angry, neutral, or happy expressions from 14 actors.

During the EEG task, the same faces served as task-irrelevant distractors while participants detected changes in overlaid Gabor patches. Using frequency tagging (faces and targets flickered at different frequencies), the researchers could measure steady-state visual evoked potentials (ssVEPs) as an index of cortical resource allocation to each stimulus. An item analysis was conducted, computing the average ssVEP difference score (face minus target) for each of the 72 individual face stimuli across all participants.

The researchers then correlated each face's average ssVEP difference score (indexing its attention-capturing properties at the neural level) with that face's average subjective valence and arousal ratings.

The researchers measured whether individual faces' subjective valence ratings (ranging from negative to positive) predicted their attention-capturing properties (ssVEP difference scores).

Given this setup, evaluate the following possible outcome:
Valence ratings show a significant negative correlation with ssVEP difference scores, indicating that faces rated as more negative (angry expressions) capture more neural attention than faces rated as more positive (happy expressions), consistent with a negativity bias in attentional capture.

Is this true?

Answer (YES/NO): NO